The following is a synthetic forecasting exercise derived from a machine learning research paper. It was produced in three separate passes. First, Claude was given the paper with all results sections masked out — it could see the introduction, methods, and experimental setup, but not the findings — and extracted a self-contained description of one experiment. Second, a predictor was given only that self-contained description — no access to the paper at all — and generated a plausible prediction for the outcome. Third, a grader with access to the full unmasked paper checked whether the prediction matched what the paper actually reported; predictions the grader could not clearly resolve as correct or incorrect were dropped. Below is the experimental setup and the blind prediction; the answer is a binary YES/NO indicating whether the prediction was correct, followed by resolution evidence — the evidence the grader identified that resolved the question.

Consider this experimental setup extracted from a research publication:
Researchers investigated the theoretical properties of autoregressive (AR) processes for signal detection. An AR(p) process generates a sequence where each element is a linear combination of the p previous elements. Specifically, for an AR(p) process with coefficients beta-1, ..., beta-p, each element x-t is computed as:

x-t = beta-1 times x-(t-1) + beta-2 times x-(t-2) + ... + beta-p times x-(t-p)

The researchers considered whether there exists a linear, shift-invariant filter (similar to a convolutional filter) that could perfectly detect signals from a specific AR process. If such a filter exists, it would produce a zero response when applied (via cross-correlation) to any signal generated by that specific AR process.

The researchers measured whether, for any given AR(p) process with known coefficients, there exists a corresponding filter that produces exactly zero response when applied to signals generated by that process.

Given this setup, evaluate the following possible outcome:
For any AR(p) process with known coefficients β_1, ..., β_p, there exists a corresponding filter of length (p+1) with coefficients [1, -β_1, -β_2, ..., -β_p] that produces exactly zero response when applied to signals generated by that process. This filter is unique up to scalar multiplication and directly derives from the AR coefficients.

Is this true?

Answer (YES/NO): NO